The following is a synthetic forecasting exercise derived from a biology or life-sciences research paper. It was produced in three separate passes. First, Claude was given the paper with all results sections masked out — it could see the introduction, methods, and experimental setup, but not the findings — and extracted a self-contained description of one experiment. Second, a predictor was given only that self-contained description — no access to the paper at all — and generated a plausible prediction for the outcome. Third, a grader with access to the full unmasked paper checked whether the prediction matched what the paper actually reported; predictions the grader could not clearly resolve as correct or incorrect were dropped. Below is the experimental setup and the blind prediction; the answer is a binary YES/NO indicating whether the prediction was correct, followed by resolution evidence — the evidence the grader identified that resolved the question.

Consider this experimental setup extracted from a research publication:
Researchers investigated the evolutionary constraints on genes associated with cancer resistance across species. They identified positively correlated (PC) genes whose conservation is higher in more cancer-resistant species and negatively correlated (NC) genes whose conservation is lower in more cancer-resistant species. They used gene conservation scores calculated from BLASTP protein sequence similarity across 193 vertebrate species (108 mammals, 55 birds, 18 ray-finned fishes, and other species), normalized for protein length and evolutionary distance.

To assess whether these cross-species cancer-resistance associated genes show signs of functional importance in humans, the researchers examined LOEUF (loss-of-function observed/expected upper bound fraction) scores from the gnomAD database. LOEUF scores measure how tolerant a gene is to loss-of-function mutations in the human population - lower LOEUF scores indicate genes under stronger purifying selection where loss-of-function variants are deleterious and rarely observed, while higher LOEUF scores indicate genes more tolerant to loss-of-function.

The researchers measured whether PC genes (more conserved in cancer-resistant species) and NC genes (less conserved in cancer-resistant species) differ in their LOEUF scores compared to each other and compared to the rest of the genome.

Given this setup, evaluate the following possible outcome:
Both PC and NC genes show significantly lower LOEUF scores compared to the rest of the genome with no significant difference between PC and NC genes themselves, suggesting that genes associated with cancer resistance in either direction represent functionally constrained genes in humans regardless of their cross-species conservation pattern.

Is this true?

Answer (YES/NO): NO